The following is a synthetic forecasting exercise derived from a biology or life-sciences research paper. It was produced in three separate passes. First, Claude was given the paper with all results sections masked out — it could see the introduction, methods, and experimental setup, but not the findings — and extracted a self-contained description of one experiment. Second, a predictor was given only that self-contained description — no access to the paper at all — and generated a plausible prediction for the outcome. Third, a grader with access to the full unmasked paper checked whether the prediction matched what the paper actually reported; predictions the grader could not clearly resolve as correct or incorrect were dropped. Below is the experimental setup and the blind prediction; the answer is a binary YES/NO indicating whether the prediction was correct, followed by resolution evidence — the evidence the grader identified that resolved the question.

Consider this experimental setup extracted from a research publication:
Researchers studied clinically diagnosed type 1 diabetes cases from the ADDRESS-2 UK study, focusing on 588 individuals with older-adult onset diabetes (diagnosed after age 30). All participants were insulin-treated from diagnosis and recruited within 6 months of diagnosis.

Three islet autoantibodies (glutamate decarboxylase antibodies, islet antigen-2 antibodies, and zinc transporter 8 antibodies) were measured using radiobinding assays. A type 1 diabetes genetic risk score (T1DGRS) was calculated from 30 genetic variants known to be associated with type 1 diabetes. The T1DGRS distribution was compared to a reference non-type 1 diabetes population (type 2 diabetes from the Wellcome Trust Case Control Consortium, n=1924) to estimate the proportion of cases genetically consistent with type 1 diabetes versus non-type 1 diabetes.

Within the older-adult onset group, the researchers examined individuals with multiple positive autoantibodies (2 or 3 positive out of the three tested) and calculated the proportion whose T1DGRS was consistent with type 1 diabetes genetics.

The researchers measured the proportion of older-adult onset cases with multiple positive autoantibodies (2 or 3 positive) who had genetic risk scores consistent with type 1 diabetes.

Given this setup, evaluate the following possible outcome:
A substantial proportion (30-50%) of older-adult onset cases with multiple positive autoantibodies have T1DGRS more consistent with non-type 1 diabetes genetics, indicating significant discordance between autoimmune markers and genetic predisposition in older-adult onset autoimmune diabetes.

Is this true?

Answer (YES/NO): NO